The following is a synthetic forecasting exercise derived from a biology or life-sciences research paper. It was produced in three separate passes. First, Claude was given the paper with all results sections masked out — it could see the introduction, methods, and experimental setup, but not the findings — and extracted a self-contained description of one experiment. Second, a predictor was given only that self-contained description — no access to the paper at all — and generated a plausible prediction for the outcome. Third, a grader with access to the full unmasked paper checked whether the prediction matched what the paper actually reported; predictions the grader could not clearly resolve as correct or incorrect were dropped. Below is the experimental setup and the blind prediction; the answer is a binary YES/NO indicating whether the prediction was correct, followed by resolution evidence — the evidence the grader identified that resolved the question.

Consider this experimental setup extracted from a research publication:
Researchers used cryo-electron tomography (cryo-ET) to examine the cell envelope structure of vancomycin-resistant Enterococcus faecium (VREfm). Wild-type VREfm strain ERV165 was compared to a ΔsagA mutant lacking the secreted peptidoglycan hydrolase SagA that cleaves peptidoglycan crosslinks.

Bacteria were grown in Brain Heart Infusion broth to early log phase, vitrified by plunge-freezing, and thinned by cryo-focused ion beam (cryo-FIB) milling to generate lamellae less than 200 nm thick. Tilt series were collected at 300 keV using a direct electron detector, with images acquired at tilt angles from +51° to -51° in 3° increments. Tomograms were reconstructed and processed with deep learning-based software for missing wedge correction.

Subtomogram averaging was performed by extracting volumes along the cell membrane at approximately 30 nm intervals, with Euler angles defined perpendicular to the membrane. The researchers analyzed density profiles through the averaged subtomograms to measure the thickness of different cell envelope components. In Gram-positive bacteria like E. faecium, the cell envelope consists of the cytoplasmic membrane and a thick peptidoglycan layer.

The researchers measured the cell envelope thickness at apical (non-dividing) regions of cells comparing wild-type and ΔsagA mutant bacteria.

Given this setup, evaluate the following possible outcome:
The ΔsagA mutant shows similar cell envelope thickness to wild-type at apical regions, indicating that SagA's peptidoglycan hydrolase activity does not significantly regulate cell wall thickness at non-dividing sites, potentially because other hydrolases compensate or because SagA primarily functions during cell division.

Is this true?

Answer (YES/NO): NO